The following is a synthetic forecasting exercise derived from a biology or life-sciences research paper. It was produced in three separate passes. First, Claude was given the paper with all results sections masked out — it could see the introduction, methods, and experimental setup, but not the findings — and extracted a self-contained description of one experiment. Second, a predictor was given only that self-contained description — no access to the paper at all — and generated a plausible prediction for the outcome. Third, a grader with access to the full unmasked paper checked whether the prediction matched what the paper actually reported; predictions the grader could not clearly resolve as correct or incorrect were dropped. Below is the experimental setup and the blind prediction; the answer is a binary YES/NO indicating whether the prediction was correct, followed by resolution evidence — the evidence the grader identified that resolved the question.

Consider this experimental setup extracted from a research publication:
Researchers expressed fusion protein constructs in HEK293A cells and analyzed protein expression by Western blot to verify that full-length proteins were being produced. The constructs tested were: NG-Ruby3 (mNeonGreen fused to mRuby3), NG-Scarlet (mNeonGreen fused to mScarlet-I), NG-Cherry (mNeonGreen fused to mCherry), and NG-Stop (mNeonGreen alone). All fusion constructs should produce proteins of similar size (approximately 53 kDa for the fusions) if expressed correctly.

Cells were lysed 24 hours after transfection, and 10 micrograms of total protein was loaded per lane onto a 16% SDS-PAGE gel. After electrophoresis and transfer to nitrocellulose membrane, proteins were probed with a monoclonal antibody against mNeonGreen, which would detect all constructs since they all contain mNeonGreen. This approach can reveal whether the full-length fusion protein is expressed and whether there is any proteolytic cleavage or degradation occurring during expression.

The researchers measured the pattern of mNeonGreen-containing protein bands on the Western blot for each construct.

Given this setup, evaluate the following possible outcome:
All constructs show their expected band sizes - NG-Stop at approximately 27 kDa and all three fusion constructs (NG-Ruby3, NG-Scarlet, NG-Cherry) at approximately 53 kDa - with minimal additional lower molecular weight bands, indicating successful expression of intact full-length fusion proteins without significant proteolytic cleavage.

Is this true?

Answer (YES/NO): NO